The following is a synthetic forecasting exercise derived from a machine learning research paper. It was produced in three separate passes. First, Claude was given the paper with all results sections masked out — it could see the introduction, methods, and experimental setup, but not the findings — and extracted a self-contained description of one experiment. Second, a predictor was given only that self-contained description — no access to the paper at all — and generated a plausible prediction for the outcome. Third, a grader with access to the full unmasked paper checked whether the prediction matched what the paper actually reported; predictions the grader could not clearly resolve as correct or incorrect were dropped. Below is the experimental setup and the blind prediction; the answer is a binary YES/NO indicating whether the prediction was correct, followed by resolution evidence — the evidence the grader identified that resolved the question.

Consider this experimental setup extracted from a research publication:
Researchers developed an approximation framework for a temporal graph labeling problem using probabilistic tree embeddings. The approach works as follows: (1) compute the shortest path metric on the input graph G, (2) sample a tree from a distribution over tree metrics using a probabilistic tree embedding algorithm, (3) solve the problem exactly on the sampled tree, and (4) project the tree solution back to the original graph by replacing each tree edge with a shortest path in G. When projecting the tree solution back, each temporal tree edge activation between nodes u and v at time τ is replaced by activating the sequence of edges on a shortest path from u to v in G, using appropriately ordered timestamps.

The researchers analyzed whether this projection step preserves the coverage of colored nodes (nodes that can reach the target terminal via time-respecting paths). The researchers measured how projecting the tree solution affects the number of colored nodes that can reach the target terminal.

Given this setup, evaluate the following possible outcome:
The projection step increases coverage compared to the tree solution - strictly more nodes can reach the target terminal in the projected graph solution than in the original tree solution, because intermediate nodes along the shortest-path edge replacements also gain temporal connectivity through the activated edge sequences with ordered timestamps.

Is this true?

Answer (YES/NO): NO